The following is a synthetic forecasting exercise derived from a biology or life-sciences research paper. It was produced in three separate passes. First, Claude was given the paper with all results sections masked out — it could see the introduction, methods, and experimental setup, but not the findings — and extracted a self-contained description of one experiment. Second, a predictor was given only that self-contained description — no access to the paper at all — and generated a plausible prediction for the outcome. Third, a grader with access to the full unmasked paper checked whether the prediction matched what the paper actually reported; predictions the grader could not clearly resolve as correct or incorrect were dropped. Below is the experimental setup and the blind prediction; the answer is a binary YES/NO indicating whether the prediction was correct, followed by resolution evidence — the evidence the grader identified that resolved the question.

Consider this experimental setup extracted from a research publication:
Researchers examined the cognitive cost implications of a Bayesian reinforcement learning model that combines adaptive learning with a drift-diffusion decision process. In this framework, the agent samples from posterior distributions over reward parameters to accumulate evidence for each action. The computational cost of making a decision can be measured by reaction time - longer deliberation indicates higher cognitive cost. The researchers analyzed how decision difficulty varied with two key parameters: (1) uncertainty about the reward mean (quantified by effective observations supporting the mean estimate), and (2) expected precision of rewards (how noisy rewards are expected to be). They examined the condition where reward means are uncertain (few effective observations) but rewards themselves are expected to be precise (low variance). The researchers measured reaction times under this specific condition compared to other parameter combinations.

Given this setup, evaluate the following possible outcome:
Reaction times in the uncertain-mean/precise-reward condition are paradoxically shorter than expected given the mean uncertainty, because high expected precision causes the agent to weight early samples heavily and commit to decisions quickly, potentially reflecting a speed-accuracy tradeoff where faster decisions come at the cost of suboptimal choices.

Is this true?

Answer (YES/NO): NO